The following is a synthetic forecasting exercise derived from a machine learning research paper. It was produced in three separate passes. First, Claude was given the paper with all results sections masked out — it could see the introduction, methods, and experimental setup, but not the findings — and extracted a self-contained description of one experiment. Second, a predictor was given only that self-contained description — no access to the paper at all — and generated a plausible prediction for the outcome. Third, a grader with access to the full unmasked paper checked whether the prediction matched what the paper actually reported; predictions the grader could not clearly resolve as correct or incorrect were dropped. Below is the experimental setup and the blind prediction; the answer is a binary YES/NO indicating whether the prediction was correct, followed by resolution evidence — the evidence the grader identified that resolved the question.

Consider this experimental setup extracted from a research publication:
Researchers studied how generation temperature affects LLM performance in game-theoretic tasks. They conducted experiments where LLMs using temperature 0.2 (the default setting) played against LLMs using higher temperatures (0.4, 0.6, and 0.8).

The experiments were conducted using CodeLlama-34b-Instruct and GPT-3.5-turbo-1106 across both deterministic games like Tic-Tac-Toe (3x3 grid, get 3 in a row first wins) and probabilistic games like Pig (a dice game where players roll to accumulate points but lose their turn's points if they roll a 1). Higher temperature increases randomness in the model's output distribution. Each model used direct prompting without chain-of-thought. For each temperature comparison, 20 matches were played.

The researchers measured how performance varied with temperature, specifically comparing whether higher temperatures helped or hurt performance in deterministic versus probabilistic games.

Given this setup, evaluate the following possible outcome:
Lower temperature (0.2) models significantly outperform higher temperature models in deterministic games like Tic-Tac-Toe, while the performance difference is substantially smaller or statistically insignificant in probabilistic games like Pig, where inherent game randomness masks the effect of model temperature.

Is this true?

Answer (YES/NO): NO